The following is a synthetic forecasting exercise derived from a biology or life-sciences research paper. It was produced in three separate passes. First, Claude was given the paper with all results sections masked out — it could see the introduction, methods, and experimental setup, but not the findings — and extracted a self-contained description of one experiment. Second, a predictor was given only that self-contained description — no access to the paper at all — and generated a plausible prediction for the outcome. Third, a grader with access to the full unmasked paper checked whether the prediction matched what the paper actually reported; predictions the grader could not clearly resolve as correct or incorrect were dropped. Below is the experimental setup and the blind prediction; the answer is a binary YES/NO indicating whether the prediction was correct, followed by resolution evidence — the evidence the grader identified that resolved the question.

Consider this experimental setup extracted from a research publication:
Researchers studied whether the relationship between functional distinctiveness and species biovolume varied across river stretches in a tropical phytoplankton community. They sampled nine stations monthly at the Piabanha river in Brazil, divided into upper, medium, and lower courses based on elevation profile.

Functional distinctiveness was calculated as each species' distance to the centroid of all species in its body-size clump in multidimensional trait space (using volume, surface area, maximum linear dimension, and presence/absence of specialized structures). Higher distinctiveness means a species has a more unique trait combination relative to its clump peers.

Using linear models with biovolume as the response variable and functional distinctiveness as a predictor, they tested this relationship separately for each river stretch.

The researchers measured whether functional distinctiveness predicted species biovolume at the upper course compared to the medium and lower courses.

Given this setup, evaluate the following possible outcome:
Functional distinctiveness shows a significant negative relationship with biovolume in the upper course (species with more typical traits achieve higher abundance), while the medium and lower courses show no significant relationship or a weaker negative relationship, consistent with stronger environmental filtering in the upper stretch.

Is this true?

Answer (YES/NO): NO